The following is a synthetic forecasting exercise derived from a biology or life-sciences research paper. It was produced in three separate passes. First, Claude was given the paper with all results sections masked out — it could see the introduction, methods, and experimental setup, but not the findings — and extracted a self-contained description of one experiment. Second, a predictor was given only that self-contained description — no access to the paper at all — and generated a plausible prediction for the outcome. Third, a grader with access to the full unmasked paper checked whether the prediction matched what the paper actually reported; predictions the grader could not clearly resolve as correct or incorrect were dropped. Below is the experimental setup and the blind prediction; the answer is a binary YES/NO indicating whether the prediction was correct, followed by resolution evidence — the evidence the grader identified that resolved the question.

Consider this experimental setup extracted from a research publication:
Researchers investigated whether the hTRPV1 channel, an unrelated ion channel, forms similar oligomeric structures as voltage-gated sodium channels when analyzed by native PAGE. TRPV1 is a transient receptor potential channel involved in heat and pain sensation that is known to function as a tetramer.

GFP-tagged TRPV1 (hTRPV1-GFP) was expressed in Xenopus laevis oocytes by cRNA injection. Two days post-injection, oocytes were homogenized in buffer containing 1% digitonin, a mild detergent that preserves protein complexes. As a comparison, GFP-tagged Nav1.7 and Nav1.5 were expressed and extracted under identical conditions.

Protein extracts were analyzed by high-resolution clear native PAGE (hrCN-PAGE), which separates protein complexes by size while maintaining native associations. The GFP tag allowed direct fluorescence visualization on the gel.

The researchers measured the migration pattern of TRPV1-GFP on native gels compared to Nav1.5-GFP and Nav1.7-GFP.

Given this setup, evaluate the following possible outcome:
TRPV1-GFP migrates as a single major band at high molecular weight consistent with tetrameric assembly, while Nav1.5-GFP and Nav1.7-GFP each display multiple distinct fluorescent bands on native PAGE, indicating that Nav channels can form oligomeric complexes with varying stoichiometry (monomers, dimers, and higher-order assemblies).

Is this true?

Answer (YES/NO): NO